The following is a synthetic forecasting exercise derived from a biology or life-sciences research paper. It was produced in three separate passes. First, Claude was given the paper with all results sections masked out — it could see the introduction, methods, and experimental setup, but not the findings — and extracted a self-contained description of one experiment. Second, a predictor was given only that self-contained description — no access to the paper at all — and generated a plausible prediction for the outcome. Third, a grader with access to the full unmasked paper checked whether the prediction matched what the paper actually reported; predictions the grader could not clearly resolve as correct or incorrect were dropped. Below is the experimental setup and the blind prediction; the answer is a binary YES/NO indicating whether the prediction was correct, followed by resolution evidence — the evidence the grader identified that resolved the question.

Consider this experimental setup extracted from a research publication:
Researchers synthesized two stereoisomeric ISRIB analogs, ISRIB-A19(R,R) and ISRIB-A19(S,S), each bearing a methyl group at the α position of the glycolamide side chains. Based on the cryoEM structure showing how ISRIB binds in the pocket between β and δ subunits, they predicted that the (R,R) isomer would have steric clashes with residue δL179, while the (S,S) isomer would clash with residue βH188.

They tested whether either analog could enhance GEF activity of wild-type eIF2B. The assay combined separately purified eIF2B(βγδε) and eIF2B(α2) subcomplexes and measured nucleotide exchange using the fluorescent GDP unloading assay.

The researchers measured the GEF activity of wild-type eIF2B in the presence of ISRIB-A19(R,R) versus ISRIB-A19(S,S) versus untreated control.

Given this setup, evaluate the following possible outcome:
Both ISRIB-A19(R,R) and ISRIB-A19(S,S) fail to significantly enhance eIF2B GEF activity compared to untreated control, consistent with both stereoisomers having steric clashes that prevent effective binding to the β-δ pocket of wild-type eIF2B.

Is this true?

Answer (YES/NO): YES